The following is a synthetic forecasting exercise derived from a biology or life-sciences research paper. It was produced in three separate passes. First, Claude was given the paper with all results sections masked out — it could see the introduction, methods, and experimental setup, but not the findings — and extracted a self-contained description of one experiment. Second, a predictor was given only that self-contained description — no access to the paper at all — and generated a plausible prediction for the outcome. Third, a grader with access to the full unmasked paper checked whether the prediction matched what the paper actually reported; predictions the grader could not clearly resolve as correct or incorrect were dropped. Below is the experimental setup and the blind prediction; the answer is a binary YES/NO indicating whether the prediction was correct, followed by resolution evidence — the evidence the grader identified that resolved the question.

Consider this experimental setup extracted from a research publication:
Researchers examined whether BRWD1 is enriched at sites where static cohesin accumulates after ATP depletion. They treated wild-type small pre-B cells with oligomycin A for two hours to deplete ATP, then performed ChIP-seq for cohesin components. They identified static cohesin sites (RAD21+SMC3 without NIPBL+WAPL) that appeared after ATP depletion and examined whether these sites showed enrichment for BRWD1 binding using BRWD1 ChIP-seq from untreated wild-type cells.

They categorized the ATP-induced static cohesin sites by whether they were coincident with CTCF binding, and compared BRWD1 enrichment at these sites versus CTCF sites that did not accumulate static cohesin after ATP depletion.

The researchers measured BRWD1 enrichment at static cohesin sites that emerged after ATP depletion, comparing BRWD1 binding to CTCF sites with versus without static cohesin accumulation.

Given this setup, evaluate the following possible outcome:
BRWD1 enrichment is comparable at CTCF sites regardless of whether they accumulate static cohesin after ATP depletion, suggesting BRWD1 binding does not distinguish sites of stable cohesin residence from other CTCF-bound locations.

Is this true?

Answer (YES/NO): NO